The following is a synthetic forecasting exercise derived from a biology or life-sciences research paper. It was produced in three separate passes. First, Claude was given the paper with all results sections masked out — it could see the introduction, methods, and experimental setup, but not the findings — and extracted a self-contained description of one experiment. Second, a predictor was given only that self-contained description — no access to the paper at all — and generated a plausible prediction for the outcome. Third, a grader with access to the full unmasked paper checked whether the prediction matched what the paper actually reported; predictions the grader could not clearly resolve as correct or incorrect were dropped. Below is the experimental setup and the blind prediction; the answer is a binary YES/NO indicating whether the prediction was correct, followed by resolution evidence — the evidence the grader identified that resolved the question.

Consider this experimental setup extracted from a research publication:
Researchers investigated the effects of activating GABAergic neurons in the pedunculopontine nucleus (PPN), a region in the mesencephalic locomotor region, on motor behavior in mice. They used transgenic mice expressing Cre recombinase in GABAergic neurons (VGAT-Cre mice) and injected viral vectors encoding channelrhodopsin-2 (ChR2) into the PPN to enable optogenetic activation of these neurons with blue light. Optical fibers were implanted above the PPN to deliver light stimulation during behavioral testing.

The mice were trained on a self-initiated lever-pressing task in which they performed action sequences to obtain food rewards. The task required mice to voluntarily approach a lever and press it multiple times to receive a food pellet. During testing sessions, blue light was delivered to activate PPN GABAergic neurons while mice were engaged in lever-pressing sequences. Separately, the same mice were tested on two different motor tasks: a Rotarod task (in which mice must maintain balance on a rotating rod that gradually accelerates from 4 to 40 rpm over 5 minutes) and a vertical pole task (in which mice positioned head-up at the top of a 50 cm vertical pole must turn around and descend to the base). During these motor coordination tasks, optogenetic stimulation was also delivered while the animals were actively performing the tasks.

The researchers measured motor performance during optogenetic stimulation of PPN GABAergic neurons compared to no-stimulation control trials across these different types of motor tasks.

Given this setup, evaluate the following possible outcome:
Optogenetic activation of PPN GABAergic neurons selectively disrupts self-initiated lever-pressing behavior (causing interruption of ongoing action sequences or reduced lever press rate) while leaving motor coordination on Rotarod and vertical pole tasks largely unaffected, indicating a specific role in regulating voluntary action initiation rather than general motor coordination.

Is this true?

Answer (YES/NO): YES